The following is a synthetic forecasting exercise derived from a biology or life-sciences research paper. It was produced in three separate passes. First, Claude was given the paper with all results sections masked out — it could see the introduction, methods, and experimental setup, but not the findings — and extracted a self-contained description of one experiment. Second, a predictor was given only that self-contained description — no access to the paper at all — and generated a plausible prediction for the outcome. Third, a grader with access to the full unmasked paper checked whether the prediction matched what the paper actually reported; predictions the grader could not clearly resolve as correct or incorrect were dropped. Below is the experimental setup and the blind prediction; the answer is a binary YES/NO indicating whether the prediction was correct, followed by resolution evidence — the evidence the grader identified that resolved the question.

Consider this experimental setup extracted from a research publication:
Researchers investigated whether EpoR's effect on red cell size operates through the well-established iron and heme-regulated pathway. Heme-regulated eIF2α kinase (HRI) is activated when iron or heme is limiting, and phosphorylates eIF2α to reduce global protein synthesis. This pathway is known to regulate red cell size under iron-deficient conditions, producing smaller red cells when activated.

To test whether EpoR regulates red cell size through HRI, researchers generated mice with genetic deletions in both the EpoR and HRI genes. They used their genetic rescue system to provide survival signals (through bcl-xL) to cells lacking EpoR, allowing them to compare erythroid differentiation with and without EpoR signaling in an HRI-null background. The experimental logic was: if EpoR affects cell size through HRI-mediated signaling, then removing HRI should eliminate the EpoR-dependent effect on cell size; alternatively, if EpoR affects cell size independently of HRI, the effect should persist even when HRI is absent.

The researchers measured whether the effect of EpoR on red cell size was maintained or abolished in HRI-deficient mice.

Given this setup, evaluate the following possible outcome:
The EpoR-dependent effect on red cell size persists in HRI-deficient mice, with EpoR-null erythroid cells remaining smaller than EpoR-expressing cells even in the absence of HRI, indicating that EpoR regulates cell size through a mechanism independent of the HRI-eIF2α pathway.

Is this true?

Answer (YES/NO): YES